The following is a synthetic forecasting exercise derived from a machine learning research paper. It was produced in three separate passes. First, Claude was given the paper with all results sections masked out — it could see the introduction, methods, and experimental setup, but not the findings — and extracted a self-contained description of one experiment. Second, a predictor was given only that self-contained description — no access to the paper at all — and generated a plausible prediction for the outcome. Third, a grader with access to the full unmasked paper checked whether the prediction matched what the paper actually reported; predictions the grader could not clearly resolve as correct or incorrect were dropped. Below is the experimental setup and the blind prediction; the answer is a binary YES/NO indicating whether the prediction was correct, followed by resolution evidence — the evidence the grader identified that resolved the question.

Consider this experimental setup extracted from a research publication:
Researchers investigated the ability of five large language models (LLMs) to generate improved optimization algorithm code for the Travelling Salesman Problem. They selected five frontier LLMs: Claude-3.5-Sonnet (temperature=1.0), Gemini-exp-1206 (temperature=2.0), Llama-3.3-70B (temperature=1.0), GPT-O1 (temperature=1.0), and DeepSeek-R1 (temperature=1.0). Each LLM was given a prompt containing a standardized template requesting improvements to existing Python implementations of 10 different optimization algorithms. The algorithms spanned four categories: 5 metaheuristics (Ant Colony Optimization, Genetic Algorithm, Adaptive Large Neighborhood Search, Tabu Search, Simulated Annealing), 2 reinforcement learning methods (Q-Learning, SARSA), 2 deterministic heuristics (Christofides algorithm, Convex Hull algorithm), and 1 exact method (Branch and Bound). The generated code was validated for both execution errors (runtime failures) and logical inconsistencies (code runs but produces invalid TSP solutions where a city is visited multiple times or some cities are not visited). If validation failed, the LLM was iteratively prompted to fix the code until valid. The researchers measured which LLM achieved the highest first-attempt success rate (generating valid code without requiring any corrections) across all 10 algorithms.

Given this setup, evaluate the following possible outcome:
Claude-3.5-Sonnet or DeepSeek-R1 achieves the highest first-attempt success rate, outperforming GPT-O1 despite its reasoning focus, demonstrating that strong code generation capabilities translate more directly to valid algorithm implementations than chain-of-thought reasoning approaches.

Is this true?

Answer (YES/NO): NO